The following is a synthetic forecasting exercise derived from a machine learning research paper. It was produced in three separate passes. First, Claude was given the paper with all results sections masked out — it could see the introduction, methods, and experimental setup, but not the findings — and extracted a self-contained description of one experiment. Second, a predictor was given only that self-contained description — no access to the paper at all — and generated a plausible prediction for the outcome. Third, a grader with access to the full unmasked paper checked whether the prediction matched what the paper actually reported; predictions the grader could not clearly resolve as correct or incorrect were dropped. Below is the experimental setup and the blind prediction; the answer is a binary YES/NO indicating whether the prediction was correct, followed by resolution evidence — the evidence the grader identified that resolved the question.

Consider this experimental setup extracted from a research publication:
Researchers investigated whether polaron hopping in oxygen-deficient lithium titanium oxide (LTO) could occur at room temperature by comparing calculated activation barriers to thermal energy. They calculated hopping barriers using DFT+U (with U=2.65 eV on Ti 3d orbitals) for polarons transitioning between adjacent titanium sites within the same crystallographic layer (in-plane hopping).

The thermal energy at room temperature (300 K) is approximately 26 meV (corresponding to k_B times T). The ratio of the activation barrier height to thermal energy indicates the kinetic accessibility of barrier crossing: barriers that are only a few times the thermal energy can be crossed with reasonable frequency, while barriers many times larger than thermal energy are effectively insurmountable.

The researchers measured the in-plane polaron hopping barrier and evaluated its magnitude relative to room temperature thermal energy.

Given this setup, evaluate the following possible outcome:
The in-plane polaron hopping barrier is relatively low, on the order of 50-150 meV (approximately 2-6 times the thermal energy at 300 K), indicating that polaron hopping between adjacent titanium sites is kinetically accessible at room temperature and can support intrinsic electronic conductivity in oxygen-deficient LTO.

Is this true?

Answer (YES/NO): NO